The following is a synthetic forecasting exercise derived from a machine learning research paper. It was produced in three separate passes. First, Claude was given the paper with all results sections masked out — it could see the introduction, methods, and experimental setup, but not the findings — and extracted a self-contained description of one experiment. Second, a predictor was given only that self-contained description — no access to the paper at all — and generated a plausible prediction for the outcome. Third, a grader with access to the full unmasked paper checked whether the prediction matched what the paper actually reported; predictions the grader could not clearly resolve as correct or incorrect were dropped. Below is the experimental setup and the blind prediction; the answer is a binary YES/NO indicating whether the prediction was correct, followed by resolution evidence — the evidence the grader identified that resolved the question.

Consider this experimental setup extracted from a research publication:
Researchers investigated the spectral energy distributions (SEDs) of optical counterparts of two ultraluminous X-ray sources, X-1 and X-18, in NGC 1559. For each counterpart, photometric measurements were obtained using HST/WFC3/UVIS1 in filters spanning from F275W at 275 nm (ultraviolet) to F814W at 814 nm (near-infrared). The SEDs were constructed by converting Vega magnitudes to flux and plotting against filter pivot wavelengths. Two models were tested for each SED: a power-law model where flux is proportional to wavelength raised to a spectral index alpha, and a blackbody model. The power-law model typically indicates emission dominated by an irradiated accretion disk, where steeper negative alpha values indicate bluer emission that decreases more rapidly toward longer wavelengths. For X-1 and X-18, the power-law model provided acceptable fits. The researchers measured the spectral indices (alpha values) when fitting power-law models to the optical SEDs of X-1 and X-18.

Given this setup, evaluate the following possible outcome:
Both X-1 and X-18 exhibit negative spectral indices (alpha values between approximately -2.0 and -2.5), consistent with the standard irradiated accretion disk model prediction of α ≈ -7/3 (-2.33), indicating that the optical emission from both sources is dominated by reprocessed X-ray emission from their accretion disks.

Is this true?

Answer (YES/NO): NO